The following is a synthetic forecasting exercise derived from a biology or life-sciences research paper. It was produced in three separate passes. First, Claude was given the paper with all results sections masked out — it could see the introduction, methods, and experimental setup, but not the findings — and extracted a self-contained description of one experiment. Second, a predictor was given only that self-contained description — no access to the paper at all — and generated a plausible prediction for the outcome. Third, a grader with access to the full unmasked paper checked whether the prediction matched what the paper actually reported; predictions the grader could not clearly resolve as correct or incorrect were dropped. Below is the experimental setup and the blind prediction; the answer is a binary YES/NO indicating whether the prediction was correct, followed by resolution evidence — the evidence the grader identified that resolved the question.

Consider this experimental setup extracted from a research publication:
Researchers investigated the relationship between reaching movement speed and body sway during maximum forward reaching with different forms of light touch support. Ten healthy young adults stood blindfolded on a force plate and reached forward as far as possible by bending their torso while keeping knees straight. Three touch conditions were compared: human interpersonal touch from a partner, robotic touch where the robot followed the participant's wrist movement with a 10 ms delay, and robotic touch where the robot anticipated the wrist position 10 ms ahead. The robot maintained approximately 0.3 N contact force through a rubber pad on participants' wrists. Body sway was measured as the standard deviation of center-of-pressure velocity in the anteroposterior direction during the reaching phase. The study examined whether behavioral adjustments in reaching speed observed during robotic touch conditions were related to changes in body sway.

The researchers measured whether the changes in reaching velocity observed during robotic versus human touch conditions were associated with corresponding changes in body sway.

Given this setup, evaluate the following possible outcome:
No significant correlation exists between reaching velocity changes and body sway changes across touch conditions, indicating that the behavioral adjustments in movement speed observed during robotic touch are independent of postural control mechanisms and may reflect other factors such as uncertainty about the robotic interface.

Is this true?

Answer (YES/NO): NO